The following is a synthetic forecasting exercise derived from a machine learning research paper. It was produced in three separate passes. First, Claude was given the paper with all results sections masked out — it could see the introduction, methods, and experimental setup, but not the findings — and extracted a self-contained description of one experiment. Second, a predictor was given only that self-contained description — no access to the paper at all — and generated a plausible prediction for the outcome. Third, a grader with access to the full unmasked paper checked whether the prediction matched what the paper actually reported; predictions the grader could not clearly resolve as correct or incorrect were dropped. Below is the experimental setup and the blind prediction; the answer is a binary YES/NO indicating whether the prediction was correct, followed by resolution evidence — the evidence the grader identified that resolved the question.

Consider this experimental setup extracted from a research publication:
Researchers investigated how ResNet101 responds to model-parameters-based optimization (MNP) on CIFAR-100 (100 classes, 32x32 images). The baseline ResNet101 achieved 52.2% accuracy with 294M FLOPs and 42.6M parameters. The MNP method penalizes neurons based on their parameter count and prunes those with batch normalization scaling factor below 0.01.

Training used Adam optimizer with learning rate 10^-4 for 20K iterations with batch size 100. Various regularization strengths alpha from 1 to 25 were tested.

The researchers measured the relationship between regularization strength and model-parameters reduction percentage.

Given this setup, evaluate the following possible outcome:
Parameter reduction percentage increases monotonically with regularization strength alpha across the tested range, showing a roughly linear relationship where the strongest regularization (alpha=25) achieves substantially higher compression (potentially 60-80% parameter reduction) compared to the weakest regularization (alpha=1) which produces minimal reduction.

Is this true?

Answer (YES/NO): NO